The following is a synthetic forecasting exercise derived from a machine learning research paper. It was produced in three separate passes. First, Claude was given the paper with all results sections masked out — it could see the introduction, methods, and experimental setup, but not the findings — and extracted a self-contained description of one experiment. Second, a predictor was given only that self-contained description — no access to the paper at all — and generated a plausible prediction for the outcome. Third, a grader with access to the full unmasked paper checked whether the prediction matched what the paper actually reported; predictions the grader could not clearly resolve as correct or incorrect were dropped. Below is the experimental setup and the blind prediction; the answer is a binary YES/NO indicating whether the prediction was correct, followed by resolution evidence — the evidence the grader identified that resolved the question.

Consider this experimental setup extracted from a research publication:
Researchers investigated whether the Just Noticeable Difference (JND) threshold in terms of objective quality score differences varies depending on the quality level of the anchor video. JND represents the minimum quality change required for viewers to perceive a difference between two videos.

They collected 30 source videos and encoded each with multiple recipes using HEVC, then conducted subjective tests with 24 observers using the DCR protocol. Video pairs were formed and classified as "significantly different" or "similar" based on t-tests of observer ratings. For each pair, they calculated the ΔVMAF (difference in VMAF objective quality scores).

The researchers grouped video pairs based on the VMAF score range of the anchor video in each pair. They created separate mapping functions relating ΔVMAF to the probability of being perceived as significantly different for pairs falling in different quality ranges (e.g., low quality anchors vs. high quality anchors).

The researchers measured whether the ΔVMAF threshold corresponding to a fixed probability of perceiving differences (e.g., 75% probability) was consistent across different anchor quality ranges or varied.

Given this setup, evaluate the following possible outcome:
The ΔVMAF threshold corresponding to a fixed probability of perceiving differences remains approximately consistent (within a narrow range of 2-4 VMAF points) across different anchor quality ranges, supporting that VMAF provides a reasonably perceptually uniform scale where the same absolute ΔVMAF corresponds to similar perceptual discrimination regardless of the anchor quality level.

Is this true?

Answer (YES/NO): NO